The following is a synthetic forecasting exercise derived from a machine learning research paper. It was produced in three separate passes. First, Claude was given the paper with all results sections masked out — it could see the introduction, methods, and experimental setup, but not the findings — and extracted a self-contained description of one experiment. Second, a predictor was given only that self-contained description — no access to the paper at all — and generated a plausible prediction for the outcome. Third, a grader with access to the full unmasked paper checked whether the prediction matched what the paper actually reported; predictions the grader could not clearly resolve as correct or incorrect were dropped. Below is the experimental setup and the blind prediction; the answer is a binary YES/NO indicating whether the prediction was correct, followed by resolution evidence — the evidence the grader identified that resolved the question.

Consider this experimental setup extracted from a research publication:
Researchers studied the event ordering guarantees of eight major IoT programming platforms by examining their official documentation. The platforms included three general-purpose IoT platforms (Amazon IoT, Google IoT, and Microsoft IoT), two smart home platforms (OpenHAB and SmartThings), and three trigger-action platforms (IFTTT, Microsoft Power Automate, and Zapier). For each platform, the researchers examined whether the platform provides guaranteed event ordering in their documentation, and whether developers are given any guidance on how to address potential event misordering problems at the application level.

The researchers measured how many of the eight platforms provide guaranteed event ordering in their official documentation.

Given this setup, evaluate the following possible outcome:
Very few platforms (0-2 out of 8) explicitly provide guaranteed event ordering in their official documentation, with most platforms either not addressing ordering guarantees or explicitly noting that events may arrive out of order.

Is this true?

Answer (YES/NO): YES